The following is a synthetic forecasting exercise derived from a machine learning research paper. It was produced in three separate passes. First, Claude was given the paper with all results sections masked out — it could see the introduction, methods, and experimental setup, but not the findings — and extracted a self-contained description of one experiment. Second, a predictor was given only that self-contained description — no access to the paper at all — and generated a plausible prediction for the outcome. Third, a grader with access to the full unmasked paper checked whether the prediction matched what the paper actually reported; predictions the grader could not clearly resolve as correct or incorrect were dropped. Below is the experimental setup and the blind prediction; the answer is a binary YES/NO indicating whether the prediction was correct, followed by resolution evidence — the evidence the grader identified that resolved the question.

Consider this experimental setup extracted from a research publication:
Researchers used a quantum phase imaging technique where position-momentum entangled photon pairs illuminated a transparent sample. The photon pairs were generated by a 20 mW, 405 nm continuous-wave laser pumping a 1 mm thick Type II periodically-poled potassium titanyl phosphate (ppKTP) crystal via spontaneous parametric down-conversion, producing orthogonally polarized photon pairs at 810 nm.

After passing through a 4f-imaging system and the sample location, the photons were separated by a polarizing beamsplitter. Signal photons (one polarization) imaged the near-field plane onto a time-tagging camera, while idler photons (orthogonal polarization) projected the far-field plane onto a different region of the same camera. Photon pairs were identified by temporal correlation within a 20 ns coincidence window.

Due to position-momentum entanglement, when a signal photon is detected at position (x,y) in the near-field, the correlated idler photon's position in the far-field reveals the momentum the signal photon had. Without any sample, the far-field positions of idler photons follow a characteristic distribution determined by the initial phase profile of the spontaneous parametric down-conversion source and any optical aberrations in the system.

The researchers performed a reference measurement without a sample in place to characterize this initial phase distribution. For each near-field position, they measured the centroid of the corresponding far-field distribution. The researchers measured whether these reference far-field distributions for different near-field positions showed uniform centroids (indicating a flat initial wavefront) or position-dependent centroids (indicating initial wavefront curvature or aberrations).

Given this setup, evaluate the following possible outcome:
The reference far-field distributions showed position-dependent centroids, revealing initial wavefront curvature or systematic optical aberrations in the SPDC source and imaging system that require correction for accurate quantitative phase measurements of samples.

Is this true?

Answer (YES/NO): YES